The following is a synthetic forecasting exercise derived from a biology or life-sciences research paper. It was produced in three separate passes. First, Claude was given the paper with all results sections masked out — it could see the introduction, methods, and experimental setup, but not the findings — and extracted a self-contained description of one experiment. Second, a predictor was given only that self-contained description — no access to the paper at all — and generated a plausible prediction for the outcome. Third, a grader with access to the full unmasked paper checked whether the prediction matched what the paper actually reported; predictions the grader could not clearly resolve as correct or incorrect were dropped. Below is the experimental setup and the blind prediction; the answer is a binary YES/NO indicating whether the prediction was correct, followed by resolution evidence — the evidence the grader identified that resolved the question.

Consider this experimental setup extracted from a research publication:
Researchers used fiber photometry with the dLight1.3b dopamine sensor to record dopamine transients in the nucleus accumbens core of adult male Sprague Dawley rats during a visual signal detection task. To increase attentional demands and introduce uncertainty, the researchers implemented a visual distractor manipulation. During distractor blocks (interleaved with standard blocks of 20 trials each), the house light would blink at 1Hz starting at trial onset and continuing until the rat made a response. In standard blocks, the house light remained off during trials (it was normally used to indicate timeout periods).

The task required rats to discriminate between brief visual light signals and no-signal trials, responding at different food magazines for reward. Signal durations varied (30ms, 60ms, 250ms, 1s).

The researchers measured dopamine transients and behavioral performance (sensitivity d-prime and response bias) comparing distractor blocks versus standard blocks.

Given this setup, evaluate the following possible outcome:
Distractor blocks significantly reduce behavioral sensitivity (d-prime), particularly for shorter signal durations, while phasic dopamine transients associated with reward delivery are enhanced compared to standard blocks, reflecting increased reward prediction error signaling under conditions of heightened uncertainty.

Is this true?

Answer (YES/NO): NO